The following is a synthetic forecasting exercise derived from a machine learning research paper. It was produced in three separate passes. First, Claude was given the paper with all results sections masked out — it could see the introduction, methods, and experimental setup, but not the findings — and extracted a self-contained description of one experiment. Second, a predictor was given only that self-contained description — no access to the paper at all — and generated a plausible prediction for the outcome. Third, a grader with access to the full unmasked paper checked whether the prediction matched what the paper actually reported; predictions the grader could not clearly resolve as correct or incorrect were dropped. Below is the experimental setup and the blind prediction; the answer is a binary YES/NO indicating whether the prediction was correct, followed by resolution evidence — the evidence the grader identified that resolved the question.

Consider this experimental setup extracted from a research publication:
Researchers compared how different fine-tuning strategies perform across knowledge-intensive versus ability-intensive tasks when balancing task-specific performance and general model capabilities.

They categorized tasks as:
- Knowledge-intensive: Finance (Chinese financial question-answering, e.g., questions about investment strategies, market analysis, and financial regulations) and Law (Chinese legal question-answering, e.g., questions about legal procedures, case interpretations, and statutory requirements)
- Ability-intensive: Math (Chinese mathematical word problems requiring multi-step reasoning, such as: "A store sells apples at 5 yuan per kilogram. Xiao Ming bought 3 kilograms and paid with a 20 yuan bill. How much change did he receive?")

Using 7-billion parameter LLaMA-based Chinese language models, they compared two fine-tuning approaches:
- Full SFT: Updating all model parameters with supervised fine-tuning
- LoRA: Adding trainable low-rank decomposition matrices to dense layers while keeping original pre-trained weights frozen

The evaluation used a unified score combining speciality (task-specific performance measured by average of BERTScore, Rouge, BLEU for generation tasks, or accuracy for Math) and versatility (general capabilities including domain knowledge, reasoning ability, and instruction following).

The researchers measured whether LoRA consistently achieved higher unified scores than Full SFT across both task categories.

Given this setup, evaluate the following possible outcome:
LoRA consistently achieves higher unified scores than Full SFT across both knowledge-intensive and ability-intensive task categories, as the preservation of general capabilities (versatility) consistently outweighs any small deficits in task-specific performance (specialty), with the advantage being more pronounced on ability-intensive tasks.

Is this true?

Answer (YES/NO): NO